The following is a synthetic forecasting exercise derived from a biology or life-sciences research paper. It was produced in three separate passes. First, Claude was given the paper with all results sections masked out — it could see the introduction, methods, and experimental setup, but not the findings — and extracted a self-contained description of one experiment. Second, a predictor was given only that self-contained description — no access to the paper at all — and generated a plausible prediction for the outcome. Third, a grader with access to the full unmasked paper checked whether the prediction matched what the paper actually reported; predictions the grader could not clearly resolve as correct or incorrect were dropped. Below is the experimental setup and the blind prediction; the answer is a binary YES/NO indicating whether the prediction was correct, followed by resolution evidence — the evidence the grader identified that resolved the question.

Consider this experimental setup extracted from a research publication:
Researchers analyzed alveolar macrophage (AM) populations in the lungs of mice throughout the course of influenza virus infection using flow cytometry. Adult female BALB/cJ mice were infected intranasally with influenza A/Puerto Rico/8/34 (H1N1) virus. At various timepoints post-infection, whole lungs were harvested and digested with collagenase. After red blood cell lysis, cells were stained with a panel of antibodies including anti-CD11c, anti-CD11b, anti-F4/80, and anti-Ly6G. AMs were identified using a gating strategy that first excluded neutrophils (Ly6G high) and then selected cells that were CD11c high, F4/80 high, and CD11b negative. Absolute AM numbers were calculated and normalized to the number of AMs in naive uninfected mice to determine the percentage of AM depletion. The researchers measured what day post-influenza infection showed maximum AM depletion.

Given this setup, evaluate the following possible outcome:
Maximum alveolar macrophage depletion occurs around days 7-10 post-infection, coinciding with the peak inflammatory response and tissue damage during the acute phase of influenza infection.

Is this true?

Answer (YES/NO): YES